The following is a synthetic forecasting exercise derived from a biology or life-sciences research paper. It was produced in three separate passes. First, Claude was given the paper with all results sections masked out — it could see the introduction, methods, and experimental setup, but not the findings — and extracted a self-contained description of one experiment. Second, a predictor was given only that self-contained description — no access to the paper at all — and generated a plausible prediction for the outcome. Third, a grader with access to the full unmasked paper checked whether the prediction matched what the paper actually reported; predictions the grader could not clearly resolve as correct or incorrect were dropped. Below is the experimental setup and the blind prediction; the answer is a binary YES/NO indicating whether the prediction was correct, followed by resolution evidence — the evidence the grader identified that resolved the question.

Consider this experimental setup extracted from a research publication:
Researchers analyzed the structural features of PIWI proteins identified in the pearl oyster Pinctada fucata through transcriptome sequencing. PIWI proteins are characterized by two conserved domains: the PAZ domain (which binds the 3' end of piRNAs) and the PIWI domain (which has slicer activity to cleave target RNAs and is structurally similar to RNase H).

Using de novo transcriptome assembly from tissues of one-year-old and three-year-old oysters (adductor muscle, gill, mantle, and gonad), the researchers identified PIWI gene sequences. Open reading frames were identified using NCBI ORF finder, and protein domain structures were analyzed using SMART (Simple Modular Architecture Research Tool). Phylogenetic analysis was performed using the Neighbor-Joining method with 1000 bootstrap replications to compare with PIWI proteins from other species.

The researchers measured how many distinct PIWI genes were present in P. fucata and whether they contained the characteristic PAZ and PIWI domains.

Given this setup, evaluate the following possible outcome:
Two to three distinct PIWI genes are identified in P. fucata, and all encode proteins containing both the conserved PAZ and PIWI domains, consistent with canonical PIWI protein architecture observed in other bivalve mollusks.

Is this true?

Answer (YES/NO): YES